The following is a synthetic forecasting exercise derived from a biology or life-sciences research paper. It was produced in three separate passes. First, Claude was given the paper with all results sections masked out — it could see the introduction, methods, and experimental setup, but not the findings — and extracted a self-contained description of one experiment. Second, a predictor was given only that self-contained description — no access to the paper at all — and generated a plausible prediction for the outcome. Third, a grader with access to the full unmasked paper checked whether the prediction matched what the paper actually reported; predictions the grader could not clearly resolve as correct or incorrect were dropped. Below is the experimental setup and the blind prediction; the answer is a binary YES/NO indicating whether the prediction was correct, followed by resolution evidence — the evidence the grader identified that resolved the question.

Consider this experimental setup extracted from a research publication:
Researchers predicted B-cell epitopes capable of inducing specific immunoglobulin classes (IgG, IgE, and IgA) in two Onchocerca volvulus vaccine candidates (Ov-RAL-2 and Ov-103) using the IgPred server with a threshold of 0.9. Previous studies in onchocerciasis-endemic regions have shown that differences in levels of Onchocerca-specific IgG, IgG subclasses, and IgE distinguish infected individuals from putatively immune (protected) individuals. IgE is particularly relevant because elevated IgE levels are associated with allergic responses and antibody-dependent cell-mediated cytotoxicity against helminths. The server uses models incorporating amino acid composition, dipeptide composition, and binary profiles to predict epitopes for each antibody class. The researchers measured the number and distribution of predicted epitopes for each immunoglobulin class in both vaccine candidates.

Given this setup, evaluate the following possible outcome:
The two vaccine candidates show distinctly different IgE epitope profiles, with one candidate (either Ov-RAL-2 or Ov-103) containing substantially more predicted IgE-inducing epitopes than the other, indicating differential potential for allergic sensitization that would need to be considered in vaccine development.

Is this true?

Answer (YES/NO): NO